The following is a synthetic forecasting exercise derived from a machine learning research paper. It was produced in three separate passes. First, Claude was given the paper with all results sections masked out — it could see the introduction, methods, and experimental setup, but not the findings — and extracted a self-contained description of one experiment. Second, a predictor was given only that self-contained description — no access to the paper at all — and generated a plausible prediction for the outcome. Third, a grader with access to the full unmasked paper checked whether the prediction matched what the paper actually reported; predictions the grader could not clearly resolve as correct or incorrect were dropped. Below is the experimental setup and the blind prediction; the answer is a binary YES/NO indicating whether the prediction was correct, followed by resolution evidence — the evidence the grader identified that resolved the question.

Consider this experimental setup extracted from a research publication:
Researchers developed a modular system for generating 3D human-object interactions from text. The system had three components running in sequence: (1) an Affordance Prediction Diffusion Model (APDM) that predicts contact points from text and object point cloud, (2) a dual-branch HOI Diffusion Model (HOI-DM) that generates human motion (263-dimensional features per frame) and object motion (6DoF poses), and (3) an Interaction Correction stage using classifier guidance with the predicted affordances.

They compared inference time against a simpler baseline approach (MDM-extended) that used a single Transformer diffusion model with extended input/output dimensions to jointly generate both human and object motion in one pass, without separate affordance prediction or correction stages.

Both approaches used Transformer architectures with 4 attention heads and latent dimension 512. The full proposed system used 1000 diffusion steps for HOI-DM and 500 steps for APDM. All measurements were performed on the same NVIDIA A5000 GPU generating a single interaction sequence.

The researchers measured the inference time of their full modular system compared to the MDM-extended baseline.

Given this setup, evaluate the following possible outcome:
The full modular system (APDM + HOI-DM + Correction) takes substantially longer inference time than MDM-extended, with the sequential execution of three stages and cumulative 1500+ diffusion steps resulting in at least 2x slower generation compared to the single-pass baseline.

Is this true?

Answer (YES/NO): YES